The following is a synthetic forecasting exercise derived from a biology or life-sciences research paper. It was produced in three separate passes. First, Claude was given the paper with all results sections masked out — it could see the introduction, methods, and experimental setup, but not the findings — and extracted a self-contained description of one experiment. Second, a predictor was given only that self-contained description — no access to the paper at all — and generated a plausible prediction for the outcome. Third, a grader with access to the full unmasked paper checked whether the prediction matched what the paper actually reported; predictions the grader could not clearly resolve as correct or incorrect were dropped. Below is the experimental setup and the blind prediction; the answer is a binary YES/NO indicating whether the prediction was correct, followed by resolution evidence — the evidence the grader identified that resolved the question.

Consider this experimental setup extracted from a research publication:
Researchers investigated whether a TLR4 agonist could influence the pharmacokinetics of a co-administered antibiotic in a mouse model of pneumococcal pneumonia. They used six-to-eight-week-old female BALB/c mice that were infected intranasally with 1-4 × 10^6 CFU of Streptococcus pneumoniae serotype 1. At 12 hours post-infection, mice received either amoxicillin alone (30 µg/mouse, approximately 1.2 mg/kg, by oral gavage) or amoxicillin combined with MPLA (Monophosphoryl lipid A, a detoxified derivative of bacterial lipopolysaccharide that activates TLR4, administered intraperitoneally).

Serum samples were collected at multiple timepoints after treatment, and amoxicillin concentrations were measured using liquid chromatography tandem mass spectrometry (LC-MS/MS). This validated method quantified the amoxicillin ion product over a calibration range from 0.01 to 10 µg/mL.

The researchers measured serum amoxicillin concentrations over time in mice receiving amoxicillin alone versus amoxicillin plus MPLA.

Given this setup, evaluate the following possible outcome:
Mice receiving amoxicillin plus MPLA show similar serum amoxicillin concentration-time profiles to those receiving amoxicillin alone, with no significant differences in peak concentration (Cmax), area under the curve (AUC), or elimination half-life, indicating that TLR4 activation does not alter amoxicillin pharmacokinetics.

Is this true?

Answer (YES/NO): NO